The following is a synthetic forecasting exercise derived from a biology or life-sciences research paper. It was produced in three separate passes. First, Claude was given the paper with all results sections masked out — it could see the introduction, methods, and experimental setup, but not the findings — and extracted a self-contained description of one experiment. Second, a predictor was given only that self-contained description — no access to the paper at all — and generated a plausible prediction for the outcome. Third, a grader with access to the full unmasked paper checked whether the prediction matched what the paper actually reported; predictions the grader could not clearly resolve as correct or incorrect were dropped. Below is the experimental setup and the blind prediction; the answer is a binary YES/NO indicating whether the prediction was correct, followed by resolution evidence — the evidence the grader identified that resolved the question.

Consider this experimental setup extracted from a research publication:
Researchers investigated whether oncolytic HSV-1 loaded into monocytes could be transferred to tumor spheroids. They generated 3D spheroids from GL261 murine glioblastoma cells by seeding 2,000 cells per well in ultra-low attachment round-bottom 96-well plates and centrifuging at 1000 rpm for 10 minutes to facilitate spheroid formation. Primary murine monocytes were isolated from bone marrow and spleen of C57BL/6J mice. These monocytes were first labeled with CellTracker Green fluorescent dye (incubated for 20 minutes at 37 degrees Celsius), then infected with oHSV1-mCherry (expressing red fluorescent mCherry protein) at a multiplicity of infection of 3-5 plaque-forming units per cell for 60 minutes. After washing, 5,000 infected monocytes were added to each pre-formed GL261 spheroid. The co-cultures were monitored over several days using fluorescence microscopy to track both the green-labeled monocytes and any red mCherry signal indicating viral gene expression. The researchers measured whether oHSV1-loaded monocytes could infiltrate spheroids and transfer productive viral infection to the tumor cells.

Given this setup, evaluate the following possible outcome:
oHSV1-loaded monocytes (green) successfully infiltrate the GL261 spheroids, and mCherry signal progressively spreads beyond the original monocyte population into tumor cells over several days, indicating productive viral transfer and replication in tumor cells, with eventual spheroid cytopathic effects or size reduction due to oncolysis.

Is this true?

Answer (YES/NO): YES